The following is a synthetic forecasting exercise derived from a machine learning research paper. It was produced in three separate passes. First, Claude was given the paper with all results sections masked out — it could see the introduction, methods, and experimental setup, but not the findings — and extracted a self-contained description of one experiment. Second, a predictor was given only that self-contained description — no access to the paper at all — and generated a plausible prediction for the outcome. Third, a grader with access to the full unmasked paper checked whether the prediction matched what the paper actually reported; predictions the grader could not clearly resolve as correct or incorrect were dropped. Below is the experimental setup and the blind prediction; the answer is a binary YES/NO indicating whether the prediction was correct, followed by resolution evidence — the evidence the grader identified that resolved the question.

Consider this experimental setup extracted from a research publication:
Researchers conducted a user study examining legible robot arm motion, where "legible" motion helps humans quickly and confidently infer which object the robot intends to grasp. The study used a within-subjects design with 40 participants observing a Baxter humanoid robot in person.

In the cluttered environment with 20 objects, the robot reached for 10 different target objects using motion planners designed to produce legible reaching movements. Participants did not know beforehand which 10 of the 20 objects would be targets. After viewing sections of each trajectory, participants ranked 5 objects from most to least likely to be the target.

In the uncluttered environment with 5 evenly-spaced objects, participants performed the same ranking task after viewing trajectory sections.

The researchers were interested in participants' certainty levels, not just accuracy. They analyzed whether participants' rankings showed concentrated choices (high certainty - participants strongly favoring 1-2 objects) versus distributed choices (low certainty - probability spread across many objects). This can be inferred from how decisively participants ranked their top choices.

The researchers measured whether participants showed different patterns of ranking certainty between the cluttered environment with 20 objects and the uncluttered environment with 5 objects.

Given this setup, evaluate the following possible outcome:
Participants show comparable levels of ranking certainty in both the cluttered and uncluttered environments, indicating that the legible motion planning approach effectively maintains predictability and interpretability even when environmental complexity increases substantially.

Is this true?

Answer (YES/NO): NO